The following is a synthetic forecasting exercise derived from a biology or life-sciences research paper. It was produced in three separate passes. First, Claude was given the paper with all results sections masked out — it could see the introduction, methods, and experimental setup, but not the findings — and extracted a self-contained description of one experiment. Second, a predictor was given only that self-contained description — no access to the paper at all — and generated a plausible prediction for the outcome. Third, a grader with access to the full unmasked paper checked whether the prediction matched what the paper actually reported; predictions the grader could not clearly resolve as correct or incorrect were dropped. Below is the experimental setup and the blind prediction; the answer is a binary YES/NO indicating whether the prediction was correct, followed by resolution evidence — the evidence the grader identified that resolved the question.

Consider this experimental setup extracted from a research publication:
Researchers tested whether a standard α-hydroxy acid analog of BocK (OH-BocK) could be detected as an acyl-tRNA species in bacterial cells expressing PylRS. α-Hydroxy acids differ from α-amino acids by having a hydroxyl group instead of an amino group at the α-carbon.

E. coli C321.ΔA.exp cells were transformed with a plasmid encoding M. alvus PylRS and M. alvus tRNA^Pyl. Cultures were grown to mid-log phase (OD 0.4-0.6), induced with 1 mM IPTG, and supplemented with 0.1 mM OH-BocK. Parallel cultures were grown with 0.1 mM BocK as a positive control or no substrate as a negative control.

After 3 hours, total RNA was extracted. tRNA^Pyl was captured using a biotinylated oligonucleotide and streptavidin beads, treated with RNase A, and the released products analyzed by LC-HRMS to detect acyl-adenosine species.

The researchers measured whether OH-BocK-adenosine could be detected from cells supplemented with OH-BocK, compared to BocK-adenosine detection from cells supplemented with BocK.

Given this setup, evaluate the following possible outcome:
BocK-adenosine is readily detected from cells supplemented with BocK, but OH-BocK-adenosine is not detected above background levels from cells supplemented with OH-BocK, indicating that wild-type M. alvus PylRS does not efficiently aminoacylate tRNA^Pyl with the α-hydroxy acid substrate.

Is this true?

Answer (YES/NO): NO